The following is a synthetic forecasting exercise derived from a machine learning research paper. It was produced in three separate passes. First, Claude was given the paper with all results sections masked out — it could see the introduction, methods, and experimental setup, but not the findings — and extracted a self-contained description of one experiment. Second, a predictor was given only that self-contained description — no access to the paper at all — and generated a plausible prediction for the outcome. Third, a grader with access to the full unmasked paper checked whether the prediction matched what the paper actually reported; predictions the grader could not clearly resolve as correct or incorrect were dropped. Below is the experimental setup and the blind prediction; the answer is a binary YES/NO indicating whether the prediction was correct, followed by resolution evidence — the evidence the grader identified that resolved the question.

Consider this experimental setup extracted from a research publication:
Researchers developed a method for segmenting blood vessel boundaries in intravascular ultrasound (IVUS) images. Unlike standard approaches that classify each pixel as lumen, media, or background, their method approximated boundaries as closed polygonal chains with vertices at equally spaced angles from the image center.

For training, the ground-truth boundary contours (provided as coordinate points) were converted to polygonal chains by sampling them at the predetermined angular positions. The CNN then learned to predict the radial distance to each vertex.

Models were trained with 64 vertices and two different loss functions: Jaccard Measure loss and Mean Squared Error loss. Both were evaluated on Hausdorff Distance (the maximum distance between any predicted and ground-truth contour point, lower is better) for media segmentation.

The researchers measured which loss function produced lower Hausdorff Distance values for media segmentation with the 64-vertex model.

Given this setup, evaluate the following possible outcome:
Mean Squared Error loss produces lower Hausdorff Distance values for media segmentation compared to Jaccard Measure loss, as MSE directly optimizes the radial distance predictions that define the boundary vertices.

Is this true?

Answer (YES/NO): NO